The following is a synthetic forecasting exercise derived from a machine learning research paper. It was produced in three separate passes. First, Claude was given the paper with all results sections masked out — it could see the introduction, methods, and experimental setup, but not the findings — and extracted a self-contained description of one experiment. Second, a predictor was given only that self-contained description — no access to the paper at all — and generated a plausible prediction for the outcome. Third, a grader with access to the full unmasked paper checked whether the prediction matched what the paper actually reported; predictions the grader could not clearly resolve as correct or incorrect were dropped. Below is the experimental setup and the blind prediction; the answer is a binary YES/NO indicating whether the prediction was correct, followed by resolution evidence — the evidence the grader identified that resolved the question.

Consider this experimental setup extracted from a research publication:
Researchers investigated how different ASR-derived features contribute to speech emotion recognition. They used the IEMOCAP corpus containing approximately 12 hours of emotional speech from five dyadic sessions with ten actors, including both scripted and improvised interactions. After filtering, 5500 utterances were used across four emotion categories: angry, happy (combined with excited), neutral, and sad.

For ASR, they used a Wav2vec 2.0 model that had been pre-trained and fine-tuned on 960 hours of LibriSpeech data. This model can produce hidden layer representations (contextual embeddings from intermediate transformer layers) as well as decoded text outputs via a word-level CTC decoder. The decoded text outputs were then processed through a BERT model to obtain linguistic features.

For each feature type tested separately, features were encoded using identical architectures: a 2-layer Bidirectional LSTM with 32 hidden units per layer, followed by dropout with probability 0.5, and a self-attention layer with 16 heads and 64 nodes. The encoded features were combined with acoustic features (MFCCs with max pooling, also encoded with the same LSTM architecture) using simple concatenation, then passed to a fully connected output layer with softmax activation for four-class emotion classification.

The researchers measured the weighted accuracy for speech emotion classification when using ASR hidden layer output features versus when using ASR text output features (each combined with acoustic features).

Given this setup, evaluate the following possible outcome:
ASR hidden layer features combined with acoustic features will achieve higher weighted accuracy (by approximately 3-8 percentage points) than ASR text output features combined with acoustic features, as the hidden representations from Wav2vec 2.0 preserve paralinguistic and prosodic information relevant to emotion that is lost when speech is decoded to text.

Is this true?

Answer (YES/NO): NO